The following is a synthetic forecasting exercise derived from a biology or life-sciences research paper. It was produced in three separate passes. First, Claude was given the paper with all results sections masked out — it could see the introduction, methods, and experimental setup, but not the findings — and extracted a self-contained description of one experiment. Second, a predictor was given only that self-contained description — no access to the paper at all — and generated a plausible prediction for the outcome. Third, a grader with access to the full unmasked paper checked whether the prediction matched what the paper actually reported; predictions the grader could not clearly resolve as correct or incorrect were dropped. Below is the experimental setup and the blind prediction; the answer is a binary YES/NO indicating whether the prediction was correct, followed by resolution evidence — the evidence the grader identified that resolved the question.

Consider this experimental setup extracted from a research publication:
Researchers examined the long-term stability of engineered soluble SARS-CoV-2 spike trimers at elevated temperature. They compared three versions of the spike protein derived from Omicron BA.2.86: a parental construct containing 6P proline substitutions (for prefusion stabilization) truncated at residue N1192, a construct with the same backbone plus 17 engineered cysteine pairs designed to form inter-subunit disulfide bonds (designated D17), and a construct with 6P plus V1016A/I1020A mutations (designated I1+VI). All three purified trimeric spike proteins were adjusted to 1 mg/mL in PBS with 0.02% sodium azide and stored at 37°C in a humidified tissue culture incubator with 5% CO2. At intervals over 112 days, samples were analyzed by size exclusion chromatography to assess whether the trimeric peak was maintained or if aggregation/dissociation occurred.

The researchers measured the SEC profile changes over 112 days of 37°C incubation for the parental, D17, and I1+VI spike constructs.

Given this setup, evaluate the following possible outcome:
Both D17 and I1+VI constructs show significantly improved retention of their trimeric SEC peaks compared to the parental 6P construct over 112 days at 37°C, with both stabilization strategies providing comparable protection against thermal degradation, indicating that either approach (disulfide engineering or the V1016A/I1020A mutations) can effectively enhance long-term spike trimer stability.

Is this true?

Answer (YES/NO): YES